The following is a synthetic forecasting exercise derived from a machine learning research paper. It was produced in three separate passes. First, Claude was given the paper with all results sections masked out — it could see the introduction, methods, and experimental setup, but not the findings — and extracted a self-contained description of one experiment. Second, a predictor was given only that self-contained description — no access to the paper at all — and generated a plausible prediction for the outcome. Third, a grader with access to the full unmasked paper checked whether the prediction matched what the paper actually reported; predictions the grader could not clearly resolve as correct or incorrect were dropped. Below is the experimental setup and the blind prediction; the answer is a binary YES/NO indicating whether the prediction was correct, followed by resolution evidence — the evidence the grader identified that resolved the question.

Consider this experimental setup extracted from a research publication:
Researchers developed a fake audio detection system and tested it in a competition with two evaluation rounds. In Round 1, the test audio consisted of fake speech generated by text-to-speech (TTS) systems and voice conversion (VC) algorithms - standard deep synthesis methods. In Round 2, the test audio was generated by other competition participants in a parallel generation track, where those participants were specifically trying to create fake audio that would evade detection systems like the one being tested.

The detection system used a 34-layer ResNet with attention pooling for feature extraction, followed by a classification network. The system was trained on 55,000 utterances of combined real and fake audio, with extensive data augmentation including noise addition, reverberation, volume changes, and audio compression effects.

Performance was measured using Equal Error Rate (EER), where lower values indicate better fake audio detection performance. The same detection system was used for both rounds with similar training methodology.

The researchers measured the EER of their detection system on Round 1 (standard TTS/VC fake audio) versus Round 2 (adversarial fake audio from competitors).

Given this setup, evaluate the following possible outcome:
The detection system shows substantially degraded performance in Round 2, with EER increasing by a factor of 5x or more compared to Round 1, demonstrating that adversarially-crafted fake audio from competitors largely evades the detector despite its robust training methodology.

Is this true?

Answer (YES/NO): NO